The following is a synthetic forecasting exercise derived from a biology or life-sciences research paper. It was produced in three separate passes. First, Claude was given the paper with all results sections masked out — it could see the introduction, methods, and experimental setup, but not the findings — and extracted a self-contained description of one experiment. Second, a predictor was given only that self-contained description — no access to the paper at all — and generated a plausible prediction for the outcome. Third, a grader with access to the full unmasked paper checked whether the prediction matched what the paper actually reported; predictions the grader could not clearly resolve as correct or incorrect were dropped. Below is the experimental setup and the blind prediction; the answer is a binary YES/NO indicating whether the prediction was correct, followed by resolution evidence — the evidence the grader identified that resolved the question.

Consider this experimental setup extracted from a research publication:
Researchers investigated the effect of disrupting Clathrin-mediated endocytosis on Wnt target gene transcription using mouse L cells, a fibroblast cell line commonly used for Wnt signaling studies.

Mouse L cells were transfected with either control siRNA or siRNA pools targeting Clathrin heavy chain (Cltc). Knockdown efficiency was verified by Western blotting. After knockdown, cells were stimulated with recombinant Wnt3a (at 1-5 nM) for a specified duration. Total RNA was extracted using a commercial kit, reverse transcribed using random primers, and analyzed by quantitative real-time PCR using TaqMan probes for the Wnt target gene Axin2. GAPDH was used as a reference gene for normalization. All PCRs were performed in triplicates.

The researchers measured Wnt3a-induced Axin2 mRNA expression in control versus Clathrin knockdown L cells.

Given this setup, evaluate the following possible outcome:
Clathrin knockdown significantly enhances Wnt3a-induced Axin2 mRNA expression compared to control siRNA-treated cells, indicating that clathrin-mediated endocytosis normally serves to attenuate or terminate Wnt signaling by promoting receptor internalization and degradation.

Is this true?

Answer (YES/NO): NO